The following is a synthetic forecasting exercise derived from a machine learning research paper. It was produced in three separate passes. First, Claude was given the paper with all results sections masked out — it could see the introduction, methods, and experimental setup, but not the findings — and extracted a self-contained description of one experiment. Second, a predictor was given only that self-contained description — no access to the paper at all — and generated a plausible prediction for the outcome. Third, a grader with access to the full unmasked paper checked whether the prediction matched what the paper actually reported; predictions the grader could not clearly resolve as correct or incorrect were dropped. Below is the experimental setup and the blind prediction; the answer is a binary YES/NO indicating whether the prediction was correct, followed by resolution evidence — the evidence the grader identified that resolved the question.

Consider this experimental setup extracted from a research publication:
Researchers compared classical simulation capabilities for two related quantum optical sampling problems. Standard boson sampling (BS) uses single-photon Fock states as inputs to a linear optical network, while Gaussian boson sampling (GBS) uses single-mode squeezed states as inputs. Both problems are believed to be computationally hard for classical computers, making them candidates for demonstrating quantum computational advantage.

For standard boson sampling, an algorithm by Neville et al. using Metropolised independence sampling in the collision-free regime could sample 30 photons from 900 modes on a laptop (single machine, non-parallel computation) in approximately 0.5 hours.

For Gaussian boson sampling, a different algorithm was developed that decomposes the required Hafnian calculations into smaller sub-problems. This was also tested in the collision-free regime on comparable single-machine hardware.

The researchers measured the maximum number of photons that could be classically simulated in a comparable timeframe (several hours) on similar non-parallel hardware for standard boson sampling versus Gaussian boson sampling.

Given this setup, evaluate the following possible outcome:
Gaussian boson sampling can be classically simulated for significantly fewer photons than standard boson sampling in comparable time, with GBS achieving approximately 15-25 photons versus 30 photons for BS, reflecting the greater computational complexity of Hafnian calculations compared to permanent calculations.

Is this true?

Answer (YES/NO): YES